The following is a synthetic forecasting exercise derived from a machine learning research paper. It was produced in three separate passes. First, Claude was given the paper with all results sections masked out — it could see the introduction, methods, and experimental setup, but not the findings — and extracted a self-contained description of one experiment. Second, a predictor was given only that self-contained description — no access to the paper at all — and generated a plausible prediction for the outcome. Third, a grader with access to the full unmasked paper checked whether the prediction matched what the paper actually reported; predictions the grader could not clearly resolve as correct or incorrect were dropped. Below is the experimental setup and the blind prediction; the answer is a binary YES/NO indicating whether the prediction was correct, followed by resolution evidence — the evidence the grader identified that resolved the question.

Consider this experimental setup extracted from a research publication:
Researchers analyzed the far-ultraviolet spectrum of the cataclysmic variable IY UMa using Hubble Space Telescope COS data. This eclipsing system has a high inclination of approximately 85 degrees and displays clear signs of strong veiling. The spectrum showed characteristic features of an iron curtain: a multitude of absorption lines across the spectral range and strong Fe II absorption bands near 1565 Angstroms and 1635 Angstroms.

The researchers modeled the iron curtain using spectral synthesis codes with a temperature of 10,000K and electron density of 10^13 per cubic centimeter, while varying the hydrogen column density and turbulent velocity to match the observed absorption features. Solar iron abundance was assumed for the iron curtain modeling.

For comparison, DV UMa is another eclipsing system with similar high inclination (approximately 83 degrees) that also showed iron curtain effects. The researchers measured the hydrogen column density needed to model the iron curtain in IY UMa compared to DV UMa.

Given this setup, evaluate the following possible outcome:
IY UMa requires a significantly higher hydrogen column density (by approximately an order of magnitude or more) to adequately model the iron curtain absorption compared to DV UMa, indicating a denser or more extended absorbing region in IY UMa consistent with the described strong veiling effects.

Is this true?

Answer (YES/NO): NO